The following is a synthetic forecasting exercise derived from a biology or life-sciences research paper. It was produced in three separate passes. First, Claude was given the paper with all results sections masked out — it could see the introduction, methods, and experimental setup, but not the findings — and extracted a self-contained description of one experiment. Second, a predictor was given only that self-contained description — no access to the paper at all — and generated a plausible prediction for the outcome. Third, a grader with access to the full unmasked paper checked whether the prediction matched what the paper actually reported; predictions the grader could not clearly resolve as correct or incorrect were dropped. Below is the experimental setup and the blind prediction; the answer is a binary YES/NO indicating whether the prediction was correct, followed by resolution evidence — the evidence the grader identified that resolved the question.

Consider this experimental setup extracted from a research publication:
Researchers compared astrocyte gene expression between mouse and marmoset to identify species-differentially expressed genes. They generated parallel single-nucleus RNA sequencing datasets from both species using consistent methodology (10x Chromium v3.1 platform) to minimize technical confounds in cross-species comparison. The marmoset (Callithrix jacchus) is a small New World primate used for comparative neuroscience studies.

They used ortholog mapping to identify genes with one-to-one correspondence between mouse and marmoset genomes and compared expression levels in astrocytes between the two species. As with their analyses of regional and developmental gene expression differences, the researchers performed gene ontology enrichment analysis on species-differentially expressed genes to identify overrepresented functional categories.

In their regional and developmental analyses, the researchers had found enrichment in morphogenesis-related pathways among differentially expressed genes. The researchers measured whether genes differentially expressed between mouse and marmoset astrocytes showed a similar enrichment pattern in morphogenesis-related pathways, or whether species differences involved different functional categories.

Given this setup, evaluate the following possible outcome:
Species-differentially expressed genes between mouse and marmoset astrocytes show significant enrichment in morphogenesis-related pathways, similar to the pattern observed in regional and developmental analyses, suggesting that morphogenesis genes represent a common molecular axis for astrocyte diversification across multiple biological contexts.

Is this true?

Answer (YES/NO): YES